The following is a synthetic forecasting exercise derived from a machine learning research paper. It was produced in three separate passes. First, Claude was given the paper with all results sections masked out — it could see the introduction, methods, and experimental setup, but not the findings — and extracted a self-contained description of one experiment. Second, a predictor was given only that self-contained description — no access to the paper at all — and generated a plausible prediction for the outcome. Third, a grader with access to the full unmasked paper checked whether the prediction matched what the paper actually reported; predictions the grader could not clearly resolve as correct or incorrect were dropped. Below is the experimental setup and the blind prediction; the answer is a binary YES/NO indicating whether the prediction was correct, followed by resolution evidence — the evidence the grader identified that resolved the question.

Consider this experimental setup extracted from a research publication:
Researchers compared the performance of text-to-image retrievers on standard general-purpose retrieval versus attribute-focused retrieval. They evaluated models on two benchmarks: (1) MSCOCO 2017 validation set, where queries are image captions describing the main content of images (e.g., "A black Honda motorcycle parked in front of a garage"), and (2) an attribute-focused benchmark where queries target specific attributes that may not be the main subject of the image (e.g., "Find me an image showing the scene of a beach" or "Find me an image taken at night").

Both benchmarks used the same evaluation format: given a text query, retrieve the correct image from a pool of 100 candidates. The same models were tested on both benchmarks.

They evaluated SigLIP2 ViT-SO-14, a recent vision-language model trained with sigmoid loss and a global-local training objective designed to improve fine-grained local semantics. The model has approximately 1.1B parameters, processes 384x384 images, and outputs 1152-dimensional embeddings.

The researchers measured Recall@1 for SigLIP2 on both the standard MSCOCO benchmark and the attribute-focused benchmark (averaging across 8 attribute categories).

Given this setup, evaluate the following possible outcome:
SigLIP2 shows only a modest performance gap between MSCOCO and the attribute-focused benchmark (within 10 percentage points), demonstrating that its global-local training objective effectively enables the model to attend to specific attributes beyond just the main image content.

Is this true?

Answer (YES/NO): NO